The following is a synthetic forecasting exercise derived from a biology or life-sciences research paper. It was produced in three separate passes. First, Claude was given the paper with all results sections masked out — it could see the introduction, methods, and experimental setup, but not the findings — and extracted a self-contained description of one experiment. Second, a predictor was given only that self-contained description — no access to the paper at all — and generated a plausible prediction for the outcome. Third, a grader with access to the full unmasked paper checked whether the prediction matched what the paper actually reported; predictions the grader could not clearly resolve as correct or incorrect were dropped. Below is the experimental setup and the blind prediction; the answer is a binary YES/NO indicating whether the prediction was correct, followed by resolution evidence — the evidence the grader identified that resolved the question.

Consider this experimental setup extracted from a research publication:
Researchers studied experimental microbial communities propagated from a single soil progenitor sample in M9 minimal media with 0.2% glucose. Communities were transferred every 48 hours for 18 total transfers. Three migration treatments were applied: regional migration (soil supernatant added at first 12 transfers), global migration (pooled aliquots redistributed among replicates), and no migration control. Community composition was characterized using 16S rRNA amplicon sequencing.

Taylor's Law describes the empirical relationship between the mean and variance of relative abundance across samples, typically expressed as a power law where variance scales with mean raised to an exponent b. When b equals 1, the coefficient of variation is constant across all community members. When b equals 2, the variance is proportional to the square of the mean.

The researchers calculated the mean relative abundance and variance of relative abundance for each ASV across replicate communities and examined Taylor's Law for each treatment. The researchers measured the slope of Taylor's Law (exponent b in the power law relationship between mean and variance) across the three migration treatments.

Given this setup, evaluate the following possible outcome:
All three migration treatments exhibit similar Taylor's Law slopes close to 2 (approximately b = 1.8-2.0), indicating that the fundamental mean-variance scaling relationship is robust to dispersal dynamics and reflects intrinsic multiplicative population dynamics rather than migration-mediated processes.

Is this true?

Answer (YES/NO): NO